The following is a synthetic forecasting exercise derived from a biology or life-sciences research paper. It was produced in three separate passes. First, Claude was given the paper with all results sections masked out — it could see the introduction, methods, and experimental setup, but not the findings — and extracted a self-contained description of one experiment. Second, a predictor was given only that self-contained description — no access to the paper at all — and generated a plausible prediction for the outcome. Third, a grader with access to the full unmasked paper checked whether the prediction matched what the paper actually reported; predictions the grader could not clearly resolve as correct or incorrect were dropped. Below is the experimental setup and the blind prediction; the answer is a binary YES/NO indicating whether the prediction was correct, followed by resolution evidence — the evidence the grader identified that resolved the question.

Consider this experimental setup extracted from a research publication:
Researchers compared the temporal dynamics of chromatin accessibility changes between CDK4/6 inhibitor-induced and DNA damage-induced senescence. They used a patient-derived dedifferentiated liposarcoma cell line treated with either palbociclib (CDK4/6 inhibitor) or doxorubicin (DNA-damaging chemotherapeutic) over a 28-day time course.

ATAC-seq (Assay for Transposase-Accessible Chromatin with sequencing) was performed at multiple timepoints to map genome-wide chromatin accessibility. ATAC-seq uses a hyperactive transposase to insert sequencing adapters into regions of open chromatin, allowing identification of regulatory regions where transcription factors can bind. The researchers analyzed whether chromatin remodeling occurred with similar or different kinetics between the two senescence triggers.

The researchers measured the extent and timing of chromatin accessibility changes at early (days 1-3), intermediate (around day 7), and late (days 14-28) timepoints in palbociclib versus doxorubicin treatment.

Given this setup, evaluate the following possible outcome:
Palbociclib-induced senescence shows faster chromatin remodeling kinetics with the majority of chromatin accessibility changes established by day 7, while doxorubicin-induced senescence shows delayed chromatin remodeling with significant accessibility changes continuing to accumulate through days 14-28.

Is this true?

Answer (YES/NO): NO